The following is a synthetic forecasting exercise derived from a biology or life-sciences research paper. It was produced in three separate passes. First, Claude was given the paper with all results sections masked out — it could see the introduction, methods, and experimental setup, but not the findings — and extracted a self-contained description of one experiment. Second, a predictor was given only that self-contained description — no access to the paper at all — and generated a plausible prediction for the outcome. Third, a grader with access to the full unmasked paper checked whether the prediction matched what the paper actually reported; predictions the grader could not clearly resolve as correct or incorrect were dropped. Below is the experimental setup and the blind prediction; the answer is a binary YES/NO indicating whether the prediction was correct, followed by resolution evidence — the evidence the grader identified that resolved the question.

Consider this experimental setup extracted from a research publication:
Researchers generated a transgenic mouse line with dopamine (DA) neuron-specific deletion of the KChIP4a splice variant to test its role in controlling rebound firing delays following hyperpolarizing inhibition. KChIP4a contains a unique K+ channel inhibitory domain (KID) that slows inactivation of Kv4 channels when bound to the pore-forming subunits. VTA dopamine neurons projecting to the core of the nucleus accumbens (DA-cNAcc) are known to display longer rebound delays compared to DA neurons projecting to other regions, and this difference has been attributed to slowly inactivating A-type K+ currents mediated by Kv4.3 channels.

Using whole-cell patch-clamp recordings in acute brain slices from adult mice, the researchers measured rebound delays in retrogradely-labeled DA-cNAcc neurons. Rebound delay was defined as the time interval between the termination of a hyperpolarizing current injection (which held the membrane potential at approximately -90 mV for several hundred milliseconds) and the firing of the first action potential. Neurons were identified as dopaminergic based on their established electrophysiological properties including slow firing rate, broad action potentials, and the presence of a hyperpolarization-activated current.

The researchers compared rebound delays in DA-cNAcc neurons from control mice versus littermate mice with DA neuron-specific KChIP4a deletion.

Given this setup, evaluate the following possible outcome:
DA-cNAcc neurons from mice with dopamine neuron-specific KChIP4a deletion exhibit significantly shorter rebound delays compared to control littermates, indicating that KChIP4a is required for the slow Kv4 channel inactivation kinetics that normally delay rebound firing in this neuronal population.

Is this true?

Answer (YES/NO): YES